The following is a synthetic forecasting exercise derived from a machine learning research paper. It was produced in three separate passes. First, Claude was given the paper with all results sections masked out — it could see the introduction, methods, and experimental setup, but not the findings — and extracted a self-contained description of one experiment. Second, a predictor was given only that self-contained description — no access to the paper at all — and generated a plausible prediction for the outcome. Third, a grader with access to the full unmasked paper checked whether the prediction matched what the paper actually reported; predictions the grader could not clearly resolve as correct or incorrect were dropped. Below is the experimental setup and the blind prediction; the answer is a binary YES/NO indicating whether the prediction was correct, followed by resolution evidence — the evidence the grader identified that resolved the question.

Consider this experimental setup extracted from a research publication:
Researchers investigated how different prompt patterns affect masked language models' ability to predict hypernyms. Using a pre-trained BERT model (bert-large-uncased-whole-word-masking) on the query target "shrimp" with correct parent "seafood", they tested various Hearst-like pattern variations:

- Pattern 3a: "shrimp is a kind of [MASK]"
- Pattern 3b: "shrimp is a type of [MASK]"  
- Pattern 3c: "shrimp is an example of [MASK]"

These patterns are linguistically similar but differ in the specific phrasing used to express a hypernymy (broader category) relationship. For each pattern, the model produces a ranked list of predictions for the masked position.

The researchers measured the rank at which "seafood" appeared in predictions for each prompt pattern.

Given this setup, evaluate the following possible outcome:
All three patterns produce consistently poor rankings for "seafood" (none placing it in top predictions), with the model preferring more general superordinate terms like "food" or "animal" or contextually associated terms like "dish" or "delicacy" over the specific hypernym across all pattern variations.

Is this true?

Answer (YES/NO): NO